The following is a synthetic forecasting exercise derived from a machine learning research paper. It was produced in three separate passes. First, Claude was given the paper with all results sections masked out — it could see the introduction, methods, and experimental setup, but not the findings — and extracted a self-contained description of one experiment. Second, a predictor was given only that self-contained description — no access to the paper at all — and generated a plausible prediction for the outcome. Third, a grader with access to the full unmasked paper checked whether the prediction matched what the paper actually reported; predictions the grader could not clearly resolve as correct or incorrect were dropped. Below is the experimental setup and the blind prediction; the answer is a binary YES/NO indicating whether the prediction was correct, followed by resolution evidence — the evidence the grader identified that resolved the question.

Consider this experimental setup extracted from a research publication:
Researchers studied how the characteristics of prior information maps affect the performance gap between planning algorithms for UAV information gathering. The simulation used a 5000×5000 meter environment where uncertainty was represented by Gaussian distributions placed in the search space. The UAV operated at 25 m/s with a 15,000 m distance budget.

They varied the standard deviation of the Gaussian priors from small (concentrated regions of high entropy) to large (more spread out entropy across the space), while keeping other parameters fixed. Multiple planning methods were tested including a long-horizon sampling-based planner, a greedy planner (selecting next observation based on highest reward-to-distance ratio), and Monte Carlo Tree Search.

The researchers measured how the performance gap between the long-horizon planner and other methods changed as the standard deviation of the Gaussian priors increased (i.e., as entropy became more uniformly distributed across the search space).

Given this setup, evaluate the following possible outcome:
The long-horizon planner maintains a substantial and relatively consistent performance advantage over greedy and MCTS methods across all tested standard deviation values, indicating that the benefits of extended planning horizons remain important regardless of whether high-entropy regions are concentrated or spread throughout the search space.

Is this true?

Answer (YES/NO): NO